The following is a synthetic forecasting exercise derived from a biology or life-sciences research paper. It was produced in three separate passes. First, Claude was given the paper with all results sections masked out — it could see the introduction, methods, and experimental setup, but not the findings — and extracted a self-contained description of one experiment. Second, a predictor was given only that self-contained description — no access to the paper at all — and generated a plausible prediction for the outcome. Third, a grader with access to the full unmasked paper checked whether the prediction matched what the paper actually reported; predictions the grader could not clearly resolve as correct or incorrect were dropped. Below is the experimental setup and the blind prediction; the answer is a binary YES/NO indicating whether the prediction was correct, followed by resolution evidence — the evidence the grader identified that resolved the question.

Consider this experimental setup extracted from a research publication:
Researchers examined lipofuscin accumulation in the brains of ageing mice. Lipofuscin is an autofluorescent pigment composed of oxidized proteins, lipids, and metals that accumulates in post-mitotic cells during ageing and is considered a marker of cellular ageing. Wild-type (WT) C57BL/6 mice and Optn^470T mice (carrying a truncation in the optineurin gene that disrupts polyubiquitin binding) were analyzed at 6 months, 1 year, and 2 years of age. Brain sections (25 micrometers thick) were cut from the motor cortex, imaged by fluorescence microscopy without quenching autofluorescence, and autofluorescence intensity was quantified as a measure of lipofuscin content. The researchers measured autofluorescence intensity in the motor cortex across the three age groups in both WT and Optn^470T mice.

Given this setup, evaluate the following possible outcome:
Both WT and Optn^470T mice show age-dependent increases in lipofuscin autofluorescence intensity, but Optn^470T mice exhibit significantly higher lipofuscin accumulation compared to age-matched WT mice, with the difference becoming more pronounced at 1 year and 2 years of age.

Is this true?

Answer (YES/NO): NO